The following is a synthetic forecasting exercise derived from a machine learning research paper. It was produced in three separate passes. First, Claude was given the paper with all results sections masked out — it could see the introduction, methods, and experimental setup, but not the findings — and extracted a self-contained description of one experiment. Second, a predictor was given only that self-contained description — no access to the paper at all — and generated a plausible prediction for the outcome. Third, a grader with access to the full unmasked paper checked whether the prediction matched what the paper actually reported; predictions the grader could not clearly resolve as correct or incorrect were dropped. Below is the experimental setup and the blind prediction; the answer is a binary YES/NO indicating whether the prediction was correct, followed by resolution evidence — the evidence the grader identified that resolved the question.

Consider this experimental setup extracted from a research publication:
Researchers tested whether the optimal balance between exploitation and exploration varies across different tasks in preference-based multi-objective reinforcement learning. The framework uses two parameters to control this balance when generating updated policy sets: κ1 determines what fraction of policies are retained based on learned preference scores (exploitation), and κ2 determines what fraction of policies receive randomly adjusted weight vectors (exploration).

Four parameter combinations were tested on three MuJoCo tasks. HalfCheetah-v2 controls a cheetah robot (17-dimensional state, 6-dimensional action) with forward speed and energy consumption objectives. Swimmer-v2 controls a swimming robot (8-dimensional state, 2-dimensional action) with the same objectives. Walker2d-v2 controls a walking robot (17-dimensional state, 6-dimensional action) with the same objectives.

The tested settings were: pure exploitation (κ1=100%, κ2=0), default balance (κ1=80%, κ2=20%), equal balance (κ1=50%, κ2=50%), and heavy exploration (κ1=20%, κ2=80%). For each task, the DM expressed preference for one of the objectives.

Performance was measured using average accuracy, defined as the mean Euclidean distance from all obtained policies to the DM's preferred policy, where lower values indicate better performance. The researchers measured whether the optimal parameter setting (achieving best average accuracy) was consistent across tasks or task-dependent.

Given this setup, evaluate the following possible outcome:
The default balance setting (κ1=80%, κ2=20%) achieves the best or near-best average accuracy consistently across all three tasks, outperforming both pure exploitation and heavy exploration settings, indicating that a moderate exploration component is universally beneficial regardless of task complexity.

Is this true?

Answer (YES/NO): YES